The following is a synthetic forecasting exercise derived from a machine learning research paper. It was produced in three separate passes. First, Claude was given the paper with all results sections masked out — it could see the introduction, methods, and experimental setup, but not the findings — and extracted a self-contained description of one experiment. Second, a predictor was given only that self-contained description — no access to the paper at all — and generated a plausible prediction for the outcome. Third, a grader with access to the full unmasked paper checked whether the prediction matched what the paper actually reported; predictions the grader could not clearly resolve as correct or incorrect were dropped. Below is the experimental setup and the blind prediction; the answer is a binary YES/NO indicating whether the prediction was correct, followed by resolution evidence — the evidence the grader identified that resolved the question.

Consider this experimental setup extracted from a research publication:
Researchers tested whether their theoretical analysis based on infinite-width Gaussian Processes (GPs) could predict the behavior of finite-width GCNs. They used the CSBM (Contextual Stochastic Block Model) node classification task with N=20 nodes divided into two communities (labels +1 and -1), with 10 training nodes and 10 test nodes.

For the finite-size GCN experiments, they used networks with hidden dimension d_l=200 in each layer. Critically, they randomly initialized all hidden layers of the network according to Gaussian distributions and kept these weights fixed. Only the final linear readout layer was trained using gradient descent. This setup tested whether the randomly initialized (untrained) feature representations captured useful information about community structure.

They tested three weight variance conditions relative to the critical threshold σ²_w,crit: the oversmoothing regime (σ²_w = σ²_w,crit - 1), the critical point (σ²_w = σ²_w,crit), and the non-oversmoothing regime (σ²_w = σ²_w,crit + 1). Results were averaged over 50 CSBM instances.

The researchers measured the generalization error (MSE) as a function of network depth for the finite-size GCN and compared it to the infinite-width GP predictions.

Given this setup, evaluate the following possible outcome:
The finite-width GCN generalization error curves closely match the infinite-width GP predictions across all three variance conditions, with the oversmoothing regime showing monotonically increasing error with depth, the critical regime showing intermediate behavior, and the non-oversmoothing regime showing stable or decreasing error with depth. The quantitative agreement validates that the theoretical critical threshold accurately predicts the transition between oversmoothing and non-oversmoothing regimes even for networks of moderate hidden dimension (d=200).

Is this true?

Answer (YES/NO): NO